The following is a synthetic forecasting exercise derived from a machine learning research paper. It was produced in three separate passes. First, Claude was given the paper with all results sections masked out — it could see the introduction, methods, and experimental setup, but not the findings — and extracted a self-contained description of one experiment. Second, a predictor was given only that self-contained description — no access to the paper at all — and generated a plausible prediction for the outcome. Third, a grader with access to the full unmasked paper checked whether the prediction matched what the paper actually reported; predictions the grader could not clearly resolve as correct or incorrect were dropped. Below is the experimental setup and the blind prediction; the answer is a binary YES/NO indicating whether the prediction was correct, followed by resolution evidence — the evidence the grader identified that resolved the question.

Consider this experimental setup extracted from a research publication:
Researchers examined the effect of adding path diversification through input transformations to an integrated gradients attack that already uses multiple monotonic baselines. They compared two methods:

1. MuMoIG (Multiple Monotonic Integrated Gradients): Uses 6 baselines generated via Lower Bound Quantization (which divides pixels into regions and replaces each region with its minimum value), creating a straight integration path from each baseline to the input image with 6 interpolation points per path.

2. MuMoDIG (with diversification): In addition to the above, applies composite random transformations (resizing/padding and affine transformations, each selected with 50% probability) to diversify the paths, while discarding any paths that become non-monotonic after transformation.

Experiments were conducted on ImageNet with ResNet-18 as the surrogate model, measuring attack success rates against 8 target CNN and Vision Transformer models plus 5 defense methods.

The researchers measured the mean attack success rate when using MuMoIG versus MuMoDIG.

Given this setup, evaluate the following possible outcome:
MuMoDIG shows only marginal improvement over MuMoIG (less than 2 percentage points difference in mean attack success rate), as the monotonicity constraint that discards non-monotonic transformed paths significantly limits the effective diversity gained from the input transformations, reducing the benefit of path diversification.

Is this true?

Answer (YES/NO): NO